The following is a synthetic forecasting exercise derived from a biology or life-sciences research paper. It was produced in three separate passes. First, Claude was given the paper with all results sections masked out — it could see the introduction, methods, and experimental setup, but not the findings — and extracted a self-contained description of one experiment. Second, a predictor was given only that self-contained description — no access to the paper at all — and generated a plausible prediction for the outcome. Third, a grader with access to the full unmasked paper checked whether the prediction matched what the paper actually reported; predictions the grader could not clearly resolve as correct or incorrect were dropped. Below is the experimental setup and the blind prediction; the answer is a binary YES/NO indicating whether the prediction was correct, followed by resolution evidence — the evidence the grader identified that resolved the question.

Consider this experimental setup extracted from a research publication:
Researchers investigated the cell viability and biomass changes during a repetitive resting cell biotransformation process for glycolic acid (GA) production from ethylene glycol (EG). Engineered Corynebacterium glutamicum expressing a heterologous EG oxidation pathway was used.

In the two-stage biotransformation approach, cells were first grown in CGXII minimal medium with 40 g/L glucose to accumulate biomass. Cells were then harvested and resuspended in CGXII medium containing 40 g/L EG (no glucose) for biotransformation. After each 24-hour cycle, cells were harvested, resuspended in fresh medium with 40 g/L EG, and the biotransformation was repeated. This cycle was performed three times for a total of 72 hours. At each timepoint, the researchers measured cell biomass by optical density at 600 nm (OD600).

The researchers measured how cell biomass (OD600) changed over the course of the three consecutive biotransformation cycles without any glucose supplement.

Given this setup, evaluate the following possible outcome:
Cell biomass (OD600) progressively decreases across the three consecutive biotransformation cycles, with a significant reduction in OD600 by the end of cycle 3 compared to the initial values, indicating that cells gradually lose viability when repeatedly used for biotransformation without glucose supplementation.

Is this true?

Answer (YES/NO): NO